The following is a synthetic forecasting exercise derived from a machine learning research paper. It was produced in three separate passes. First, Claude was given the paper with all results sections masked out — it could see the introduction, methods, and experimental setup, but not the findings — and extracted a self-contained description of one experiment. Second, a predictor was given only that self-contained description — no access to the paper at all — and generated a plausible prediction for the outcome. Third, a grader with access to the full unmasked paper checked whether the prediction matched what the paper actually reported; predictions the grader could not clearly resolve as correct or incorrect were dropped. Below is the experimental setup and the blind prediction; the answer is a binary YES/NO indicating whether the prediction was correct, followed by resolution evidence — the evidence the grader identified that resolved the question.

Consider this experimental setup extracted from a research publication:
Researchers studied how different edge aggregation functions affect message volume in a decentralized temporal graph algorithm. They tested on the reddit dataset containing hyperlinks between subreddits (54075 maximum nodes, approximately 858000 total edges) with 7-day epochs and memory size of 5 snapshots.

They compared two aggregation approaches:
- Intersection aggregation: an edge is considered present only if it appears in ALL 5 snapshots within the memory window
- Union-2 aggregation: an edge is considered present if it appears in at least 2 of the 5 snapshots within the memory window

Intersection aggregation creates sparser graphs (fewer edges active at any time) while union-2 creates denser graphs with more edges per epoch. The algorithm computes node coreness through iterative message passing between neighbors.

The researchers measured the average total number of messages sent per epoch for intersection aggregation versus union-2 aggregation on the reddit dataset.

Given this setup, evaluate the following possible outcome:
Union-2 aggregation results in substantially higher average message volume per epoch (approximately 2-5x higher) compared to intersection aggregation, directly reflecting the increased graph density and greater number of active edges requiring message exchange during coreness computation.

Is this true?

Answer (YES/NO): NO